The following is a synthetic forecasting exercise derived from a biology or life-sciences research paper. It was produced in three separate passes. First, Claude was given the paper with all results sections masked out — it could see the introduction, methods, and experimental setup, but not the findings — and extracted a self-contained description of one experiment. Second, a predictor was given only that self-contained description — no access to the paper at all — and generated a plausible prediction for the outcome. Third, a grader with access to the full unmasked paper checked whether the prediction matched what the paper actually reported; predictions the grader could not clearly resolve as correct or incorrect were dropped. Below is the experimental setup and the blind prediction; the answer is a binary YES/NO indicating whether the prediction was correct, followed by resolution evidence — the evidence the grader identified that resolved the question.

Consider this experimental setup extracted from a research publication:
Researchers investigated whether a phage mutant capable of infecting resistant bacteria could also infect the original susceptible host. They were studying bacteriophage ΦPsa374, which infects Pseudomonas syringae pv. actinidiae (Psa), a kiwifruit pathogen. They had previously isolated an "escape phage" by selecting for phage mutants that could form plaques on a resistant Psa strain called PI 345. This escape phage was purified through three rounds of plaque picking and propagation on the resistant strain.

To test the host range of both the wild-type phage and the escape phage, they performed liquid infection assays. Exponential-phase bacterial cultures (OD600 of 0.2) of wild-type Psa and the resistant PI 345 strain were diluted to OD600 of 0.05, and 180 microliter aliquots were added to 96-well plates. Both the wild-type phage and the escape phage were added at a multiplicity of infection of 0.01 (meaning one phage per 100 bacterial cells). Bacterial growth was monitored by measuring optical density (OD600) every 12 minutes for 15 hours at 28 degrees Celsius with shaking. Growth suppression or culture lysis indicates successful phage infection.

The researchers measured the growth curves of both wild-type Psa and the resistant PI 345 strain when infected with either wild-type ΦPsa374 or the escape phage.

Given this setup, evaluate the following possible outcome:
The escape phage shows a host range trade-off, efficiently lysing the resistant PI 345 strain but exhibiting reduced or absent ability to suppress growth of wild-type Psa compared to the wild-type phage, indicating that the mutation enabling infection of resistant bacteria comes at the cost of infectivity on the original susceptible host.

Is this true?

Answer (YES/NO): NO